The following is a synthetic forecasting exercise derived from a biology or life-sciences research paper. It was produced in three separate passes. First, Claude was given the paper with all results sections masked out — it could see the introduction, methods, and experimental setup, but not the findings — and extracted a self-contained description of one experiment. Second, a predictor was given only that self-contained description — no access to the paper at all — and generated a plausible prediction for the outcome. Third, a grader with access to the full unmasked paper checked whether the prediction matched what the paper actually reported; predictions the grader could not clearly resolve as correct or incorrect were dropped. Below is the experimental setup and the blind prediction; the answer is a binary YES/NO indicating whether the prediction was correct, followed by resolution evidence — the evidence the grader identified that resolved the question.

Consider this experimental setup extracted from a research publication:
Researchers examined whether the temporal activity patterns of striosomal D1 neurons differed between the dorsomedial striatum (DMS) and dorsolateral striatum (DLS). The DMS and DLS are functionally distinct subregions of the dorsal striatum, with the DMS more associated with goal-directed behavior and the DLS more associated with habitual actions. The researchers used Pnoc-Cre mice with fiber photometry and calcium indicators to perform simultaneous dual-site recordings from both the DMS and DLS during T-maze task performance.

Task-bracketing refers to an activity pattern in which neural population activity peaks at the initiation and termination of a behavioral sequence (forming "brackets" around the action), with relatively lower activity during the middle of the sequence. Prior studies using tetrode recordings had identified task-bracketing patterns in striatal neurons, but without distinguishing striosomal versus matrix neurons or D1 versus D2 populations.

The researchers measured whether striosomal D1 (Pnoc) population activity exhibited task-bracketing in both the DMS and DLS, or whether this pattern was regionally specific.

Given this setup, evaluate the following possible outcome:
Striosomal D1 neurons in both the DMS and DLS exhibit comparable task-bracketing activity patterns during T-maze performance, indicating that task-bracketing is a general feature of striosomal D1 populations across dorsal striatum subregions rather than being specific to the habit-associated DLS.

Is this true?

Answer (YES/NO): NO